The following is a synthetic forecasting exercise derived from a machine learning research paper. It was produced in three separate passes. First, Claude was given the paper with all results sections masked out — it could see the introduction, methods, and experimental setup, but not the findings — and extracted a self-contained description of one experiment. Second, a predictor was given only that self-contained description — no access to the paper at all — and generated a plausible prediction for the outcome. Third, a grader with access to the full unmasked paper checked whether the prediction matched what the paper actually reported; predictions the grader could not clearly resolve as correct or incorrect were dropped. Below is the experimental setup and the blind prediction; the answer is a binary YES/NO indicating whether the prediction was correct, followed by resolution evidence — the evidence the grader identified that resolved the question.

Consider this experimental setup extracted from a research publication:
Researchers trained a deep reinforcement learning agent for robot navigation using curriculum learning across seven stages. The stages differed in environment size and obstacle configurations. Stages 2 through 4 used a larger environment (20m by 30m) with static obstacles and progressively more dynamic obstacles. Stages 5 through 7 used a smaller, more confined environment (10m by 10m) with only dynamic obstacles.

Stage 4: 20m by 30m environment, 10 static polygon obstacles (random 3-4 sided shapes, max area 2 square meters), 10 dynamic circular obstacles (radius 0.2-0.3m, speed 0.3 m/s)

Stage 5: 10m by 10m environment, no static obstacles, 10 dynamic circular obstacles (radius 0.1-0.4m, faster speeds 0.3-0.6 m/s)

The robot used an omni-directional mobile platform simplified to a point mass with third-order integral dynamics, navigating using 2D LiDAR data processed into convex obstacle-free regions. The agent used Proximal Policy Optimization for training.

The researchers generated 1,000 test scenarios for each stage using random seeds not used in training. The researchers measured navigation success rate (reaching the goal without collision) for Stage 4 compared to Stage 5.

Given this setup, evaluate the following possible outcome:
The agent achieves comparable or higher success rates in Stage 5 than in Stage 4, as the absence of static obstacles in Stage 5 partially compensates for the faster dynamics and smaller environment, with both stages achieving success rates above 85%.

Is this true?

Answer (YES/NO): YES